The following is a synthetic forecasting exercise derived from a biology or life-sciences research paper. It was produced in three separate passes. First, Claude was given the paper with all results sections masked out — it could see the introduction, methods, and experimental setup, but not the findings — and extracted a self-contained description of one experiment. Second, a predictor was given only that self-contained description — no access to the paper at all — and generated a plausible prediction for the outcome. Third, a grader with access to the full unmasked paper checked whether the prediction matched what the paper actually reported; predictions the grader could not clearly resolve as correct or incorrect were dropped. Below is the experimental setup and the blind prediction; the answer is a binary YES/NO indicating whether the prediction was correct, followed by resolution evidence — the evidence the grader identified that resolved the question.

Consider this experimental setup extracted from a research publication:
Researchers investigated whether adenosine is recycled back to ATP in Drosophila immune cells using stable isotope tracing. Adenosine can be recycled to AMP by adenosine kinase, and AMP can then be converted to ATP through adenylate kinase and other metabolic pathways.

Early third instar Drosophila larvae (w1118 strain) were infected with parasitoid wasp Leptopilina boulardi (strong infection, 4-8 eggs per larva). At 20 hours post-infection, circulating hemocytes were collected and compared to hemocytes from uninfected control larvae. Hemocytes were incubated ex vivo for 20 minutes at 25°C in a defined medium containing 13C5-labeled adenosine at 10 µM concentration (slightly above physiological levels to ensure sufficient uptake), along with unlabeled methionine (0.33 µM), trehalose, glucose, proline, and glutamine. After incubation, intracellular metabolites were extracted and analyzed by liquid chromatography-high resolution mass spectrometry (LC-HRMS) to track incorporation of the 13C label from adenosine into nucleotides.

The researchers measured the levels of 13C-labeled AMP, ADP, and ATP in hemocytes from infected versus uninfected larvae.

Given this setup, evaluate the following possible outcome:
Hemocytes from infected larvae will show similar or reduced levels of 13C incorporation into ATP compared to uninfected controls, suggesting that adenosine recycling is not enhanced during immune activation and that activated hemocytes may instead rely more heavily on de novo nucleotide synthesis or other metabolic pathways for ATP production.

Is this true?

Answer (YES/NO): NO